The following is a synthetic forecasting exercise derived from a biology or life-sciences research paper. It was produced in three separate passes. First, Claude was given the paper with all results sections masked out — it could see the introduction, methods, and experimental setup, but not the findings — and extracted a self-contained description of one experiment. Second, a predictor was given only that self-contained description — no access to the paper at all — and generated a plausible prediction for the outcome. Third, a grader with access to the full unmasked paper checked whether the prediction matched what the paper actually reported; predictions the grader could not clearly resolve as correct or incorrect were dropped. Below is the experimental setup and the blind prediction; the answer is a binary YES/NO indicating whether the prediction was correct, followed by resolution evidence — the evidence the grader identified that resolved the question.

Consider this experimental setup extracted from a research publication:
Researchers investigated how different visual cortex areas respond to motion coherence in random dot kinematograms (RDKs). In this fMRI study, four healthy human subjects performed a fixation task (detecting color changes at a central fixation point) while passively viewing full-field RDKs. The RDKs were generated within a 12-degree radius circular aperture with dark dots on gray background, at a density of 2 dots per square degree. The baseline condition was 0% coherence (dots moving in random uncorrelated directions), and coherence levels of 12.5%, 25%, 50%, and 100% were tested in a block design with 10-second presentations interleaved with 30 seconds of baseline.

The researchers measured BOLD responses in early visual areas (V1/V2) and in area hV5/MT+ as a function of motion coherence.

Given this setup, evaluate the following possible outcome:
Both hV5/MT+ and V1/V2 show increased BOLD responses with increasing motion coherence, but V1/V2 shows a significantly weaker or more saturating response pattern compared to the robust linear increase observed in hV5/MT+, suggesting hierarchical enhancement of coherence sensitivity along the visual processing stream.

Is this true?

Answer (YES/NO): NO